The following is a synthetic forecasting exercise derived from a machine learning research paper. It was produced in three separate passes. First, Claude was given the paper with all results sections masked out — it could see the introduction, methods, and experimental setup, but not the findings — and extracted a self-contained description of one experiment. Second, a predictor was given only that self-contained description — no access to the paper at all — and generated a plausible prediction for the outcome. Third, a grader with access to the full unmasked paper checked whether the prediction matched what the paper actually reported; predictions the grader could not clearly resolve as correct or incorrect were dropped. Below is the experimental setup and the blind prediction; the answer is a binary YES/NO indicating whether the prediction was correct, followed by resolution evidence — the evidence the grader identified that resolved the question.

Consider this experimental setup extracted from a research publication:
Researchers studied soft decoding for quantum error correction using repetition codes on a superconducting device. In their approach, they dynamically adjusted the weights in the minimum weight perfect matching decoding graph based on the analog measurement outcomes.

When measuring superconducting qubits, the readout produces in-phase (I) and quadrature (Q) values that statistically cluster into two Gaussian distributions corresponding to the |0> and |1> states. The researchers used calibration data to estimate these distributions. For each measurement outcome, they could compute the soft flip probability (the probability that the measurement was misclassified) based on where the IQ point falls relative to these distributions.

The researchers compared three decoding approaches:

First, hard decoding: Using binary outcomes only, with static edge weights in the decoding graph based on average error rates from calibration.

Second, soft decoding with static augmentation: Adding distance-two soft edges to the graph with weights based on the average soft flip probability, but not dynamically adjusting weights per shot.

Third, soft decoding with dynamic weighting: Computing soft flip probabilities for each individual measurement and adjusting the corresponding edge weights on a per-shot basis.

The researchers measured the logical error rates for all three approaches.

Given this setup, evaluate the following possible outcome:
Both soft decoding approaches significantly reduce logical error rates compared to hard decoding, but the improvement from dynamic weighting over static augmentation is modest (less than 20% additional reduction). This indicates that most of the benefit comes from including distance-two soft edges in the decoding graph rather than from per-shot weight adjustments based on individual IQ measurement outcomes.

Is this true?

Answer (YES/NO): NO